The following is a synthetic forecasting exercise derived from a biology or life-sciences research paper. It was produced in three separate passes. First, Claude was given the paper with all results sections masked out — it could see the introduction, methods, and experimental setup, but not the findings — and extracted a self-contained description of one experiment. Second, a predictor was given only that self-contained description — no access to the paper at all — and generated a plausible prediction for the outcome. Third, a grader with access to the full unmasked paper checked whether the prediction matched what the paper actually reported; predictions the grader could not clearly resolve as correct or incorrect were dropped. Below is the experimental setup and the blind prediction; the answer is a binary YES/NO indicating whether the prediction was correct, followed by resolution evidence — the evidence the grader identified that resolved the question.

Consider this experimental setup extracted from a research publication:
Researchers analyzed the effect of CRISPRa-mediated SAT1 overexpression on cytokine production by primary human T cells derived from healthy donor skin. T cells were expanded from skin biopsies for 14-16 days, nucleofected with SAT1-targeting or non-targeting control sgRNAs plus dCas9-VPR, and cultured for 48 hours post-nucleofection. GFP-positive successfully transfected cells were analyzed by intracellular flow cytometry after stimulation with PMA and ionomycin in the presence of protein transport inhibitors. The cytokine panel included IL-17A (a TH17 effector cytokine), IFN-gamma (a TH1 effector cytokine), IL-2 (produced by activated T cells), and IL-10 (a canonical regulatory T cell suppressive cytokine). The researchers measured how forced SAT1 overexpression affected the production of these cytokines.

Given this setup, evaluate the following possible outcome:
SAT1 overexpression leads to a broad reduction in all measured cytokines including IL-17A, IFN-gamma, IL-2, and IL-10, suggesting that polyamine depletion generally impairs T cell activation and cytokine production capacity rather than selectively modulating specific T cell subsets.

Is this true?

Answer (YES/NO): NO